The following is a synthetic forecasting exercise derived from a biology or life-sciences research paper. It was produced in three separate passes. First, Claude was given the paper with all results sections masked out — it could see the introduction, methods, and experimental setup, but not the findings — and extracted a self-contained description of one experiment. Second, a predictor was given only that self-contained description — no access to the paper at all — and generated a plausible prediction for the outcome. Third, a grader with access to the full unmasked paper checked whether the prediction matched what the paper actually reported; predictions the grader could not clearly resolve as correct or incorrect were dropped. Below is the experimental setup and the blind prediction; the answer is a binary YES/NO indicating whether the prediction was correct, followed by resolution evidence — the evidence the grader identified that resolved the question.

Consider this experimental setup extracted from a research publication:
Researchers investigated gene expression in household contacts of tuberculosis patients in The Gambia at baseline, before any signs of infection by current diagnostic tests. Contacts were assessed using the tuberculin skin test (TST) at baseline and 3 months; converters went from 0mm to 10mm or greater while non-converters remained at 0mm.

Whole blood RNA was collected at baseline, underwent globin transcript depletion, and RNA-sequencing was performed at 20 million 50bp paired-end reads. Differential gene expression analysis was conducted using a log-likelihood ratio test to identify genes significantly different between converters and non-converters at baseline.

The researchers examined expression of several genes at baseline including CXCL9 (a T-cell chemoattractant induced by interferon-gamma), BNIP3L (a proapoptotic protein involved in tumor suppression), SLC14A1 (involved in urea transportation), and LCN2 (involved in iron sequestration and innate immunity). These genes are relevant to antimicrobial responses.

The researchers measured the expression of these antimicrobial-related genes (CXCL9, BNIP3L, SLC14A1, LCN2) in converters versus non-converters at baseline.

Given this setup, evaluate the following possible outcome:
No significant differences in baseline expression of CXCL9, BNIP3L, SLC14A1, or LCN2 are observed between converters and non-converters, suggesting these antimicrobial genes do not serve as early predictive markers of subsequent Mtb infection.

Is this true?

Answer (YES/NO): NO